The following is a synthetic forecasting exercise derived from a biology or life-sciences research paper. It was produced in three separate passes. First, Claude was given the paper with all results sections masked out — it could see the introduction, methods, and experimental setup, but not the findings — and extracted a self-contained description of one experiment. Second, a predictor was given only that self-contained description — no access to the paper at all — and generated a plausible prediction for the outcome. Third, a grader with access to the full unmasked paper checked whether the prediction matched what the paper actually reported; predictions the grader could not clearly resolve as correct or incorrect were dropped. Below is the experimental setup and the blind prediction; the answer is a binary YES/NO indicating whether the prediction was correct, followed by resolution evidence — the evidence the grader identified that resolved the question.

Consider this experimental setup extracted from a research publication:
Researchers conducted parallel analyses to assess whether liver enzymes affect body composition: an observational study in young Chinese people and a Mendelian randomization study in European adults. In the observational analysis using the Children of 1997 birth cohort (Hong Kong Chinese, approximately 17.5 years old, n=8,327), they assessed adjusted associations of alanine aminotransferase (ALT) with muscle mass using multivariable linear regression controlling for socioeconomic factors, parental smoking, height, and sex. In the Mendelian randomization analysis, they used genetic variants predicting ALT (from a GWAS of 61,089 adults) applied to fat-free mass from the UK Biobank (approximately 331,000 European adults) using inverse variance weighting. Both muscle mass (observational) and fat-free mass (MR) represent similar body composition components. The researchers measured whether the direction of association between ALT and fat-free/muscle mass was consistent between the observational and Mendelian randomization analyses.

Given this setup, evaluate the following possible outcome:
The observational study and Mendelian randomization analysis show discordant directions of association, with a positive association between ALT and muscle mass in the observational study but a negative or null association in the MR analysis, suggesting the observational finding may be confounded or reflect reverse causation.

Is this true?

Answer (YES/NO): YES